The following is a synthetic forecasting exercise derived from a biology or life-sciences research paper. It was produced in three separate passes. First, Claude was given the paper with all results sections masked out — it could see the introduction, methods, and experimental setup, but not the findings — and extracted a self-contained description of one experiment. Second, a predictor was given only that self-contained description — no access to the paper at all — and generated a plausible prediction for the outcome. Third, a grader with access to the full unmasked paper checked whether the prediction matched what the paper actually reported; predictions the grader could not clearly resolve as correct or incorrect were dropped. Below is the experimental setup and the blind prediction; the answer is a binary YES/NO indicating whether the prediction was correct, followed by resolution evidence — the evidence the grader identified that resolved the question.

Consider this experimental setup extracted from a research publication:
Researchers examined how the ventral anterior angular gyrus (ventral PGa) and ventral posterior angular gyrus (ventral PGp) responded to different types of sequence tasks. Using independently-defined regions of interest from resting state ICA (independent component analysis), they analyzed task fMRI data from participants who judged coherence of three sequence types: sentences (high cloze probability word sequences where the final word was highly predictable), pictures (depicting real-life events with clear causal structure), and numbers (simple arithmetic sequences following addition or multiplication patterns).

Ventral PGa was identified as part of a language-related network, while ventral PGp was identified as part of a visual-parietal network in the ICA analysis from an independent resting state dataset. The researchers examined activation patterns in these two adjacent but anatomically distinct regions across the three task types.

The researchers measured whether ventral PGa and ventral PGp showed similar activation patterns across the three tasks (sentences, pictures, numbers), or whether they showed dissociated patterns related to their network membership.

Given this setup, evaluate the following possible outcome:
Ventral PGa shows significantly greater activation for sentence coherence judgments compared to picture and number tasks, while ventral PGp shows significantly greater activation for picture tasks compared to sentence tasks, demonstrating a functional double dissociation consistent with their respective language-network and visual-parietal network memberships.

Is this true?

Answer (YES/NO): YES